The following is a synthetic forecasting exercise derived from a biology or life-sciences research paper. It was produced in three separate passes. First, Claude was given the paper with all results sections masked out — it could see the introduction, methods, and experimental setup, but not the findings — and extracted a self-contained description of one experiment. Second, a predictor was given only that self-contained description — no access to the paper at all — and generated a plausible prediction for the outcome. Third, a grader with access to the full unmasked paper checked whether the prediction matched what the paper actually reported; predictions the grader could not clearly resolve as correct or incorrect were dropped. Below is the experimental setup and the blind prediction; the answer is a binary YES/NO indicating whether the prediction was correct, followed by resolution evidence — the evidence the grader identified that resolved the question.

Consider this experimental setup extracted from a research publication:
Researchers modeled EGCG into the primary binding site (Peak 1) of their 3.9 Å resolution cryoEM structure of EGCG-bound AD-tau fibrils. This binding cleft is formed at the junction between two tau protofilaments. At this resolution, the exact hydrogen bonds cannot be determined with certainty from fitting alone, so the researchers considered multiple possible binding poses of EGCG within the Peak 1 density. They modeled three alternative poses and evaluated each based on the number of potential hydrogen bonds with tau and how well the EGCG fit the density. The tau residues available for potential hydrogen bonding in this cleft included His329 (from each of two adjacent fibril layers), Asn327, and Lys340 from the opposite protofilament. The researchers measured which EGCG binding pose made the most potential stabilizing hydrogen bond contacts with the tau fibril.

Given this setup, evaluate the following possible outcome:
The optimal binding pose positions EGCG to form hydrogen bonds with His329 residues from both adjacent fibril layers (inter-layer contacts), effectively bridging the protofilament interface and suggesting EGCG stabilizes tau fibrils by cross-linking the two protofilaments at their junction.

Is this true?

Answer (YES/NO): NO